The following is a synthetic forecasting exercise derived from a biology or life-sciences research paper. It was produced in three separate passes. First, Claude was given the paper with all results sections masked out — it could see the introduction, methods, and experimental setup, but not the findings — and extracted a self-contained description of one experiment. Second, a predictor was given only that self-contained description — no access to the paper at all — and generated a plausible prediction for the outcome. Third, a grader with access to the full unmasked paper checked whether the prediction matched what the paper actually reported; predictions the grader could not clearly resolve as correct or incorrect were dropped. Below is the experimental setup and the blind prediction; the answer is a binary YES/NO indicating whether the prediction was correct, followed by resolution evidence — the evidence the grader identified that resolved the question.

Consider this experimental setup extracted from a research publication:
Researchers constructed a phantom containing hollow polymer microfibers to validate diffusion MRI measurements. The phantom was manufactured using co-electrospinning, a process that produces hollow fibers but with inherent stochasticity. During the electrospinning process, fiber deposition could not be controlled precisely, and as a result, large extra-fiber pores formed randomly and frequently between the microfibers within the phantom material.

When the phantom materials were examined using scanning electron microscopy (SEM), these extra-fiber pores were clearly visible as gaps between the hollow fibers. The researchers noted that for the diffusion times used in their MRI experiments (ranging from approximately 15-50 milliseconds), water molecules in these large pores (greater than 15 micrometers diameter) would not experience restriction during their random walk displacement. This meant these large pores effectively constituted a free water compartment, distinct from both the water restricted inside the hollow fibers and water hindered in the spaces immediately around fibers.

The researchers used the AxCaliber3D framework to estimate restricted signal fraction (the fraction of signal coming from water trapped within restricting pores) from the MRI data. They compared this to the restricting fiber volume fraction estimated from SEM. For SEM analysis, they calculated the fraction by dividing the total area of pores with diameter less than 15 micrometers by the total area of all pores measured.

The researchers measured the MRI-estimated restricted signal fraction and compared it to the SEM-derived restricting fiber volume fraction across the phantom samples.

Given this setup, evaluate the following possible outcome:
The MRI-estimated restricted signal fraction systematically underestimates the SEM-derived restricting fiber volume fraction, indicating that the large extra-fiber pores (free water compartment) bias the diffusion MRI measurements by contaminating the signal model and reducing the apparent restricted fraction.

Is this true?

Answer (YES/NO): NO